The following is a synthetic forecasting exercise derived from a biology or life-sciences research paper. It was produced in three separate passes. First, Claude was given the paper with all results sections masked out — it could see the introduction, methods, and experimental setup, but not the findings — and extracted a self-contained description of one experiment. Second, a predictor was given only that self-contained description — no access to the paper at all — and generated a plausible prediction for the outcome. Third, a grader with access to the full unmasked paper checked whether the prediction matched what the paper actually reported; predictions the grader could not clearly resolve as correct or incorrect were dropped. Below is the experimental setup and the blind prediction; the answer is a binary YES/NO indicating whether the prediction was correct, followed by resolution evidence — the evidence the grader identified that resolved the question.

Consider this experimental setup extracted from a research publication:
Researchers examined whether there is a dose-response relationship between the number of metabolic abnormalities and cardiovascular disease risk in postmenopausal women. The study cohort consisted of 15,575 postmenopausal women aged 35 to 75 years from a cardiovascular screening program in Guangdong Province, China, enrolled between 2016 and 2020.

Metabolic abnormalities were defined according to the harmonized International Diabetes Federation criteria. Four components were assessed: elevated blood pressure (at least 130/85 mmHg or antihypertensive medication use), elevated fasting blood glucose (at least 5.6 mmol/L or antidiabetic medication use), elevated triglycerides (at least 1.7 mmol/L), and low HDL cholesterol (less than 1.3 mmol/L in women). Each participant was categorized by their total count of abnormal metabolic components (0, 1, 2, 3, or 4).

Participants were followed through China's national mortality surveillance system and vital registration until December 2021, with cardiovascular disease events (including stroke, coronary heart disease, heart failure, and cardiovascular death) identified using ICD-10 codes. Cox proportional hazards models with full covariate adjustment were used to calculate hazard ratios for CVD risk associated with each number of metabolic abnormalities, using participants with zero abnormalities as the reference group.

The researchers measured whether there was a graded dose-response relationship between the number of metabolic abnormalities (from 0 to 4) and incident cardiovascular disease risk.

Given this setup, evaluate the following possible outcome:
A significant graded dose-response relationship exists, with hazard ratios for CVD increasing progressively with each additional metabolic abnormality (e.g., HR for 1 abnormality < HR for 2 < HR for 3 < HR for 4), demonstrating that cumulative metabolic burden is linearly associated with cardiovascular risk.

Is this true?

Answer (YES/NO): NO